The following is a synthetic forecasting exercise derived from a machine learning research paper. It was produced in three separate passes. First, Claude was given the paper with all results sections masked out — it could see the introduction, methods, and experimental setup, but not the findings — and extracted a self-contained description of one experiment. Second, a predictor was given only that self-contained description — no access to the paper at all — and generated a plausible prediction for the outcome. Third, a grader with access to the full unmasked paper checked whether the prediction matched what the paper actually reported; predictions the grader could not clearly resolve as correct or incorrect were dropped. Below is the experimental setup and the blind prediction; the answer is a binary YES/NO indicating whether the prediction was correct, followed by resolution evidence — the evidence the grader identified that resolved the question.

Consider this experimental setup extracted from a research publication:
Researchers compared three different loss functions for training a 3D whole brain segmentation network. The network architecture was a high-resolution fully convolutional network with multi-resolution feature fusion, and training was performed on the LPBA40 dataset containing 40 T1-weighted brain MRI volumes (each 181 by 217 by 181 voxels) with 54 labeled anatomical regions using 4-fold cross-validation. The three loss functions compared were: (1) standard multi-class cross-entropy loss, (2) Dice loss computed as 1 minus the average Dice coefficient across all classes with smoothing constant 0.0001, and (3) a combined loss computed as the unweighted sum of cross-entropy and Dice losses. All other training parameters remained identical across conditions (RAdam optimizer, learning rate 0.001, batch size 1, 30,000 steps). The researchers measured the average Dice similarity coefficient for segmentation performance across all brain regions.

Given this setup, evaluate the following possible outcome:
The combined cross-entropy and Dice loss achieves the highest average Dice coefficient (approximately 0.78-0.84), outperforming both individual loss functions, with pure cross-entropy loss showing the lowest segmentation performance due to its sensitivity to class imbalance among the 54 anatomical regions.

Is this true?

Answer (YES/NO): NO